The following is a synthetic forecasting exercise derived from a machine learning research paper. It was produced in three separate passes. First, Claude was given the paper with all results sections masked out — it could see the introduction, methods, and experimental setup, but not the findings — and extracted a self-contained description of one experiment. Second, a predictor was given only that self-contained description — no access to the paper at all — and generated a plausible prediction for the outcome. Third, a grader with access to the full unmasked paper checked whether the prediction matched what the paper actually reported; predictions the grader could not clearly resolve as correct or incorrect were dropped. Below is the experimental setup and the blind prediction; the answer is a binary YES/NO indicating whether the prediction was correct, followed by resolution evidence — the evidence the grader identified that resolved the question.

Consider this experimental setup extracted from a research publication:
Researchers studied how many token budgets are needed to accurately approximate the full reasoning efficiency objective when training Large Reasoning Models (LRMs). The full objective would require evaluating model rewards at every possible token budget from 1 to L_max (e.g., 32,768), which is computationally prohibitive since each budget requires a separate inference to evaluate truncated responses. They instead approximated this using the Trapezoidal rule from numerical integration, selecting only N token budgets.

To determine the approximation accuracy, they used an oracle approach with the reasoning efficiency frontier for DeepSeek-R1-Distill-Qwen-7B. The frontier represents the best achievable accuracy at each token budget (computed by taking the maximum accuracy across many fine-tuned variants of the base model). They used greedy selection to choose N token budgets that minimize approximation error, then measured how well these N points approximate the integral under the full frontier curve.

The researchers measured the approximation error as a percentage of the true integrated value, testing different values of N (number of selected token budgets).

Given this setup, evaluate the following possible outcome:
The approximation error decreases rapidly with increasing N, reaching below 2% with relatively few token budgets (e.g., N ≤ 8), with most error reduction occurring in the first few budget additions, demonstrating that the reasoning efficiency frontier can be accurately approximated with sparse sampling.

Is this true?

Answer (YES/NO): YES